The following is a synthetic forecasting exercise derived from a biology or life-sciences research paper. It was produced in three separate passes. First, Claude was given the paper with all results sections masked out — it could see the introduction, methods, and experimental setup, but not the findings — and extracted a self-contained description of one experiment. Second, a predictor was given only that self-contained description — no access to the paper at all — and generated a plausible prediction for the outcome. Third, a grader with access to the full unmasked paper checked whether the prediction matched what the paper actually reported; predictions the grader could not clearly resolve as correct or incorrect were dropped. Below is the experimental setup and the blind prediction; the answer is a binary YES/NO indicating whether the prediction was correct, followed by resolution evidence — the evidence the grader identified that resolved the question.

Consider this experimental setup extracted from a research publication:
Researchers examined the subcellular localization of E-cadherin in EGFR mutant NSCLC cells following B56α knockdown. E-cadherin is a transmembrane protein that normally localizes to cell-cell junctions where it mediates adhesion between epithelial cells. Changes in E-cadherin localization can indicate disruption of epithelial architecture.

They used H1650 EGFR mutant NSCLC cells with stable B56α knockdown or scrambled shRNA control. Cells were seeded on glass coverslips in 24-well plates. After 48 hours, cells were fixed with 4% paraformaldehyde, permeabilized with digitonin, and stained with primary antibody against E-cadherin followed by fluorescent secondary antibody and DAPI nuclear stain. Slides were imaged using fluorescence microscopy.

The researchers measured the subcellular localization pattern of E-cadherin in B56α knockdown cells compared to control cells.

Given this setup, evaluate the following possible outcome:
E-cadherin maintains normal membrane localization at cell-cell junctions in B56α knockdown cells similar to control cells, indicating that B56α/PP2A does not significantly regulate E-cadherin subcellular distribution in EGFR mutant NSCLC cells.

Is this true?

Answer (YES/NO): NO